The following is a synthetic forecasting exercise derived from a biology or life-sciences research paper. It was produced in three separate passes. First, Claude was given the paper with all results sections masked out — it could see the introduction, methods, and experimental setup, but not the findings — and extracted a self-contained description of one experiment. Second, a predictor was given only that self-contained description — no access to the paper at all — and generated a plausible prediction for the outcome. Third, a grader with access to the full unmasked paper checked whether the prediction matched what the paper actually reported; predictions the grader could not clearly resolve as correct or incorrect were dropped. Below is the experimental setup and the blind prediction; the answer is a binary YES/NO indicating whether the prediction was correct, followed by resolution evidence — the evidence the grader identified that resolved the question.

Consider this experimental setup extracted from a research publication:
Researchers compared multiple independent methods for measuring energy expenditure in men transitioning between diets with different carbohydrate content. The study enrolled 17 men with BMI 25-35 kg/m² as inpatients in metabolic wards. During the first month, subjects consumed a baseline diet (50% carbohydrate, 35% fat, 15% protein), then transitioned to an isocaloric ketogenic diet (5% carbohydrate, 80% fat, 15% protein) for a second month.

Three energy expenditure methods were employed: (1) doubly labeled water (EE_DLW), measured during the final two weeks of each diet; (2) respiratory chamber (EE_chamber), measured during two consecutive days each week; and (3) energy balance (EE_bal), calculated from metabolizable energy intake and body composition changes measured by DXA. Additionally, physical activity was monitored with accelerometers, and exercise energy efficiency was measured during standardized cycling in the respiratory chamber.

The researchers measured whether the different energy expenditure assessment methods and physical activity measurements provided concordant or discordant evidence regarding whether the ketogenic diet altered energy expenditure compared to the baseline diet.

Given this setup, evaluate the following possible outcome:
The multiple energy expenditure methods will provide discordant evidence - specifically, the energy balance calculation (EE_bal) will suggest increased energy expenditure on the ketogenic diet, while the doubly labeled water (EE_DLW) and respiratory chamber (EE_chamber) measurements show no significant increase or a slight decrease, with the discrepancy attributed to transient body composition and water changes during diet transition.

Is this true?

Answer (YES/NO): NO